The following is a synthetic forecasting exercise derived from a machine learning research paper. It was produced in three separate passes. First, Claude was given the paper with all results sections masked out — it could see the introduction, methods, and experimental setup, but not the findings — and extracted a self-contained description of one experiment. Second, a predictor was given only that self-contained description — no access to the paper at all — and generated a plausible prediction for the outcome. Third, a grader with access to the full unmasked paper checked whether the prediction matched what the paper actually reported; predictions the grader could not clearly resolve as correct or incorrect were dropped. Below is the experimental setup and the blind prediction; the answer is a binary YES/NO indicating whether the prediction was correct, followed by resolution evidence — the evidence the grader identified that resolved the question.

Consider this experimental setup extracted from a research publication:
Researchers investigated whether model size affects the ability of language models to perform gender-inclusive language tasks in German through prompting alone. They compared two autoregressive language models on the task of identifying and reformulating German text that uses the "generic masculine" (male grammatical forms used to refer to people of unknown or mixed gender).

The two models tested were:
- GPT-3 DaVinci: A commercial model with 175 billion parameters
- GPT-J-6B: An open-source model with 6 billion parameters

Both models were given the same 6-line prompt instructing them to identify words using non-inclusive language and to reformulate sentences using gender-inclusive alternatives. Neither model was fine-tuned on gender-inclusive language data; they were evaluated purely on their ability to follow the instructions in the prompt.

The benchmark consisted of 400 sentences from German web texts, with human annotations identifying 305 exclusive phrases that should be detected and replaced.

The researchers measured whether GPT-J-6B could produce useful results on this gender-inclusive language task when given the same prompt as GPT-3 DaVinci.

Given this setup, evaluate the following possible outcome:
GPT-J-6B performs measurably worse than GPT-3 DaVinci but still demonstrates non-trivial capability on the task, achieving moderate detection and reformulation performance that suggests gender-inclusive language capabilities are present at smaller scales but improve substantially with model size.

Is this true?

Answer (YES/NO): NO